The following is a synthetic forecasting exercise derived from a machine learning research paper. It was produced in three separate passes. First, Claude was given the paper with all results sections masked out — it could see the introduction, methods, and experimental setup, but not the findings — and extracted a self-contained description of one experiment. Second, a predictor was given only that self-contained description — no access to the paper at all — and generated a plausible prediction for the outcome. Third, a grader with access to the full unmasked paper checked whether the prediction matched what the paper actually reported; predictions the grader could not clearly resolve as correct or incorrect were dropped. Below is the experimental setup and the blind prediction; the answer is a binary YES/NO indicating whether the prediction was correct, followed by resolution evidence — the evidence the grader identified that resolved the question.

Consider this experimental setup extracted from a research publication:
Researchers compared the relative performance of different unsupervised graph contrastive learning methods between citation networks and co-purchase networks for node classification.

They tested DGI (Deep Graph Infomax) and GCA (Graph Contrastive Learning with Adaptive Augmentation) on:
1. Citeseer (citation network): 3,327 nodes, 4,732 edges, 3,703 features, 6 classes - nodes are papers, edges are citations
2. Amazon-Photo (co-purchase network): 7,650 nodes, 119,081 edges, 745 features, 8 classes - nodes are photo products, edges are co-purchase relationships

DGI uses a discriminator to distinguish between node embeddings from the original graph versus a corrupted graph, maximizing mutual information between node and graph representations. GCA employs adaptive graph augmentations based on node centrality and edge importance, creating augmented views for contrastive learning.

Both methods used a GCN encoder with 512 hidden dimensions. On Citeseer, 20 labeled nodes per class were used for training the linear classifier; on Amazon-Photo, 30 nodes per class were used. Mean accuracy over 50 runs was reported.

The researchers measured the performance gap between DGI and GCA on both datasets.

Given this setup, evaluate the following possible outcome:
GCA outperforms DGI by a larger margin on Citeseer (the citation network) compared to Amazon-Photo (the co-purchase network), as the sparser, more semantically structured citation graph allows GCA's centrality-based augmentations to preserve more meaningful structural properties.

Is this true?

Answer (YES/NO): NO